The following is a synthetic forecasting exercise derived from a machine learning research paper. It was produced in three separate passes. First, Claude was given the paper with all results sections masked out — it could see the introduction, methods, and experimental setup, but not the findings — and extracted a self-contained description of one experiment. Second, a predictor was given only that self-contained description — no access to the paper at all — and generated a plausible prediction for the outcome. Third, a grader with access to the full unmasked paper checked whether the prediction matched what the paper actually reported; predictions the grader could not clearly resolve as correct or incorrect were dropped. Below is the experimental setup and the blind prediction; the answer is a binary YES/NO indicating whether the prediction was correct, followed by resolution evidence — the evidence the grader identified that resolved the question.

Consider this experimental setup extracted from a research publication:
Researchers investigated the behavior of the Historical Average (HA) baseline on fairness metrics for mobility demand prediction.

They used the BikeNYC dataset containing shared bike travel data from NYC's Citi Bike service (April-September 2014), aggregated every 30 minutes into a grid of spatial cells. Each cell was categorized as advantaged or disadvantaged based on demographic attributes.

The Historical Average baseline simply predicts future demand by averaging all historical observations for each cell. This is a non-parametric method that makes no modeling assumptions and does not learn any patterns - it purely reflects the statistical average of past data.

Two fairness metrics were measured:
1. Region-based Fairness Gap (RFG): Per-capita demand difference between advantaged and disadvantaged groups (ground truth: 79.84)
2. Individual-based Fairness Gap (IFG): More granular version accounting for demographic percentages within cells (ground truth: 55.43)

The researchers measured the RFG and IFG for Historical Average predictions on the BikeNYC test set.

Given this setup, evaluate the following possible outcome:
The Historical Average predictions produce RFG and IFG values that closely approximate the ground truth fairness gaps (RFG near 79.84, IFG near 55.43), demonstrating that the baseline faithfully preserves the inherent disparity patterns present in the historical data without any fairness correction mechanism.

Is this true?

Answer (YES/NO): NO